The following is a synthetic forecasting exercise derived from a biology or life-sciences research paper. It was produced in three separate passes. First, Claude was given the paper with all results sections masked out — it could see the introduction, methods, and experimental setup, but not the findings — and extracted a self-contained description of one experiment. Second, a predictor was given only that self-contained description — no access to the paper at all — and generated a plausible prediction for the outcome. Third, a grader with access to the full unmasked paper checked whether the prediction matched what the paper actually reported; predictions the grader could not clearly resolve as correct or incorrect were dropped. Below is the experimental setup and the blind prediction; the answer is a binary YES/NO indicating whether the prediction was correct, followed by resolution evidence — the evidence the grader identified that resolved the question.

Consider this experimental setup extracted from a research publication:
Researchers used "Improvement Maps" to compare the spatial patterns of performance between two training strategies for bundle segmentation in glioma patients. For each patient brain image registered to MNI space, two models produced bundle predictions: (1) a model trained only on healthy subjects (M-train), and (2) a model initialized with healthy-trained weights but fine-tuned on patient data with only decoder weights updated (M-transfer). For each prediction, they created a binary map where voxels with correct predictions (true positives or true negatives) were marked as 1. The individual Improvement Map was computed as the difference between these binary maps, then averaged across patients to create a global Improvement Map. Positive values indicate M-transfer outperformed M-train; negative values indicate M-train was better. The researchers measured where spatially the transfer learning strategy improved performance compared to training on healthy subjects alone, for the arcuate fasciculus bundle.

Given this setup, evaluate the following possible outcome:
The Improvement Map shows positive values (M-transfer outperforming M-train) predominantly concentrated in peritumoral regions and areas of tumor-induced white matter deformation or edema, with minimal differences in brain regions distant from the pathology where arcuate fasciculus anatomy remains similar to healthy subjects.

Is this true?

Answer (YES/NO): NO